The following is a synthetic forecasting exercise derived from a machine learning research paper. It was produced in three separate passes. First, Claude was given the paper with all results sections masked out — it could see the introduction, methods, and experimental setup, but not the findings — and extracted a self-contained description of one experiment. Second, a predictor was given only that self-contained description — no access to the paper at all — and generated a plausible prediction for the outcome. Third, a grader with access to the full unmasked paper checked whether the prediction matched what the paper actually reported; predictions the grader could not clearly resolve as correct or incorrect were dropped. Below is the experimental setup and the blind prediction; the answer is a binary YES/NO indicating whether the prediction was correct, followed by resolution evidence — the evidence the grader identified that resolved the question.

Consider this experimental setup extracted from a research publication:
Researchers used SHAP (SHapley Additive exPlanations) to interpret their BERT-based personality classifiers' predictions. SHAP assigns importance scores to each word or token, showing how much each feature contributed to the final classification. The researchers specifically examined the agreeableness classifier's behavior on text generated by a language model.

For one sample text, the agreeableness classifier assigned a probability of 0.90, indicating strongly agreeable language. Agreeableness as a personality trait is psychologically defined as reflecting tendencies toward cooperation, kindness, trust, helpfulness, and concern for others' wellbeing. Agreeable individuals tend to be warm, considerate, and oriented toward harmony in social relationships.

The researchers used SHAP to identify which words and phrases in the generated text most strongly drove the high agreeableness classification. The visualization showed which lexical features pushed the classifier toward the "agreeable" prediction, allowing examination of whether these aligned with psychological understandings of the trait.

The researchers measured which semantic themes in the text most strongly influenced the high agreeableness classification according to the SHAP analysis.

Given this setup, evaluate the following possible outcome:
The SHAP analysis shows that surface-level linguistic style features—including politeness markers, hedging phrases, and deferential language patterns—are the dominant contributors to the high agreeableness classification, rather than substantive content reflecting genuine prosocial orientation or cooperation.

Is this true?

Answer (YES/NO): NO